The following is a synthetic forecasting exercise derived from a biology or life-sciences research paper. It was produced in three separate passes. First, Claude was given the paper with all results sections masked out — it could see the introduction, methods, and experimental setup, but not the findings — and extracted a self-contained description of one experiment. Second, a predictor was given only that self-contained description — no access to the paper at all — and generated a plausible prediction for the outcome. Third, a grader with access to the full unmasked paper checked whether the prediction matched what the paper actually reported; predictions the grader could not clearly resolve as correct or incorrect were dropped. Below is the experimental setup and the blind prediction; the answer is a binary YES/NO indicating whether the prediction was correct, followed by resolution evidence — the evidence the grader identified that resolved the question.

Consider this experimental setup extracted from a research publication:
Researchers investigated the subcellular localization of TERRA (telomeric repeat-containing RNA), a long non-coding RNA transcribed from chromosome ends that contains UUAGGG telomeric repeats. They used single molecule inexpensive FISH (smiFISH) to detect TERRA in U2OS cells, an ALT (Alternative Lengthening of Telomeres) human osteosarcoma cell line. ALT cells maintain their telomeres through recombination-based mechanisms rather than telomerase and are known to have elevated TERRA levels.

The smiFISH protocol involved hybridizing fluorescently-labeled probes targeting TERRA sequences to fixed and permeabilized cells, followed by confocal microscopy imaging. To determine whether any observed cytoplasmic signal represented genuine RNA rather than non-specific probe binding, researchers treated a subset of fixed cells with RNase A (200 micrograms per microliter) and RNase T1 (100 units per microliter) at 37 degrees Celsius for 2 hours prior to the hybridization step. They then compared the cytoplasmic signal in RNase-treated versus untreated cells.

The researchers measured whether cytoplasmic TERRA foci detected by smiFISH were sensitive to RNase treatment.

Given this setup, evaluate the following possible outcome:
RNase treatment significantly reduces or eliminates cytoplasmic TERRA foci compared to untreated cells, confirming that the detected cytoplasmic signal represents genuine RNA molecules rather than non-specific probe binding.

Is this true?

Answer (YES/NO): YES